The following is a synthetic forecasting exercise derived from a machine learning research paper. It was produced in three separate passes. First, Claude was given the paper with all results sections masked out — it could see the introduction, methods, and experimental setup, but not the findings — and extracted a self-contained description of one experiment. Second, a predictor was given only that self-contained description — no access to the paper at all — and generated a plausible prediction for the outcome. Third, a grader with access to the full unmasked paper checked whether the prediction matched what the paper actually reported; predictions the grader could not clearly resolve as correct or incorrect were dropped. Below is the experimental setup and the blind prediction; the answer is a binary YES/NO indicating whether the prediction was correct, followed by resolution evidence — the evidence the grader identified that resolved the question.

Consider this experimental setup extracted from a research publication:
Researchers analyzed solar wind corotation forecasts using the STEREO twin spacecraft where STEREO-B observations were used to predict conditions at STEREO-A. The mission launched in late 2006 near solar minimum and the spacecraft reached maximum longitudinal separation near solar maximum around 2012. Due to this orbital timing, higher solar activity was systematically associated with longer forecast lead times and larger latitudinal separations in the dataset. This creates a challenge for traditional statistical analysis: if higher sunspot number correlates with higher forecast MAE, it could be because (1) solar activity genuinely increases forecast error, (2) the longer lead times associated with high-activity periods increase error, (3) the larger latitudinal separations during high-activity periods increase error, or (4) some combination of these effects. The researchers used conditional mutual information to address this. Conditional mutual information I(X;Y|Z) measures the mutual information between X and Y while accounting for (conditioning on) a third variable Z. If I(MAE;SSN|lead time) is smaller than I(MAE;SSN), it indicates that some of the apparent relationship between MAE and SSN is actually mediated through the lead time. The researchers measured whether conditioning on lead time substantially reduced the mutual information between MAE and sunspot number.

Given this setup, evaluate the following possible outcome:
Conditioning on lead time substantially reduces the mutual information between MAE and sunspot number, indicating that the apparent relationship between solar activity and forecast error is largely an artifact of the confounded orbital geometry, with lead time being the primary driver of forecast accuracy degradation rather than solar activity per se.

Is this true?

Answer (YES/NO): NO